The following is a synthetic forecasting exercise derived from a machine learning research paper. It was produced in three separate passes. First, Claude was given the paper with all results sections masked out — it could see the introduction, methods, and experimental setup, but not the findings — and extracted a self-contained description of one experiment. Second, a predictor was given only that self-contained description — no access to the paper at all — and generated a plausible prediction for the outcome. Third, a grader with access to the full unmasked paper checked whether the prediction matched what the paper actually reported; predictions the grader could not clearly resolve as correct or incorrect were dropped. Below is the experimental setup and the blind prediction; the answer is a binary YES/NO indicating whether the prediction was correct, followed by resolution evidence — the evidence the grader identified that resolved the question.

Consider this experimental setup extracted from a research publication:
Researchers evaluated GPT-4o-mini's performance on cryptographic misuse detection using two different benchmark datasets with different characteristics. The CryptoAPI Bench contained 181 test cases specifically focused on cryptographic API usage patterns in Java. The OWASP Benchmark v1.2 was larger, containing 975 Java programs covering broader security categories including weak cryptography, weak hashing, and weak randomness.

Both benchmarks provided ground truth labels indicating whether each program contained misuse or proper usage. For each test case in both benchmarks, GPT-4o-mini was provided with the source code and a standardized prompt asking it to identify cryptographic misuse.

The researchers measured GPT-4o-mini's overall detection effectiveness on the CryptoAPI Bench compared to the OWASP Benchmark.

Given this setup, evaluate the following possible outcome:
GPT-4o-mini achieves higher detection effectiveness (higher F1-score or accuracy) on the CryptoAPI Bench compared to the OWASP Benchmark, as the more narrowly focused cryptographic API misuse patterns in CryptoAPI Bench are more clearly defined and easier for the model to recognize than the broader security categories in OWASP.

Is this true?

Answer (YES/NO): YES